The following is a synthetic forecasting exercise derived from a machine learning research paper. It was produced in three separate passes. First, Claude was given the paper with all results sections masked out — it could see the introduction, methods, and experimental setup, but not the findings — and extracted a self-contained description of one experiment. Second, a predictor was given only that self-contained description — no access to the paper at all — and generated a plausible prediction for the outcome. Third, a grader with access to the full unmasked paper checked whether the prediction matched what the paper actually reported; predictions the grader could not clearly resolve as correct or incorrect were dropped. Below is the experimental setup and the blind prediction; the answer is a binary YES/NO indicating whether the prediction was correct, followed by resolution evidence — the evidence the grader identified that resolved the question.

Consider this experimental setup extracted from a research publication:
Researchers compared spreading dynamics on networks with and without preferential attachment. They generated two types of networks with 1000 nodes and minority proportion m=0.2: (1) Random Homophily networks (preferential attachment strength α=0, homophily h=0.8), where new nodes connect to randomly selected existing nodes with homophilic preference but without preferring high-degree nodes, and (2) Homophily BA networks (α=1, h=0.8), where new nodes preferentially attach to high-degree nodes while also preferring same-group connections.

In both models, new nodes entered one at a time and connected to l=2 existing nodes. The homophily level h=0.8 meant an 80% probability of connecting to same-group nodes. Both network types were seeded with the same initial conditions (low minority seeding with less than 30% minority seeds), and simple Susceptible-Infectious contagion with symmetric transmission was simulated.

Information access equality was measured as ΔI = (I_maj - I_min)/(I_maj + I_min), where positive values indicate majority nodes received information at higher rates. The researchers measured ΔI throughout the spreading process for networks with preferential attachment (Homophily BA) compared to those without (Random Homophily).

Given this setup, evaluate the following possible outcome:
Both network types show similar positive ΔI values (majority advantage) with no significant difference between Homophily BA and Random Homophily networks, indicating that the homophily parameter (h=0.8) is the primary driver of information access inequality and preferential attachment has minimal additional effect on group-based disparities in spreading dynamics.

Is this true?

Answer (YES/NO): YES